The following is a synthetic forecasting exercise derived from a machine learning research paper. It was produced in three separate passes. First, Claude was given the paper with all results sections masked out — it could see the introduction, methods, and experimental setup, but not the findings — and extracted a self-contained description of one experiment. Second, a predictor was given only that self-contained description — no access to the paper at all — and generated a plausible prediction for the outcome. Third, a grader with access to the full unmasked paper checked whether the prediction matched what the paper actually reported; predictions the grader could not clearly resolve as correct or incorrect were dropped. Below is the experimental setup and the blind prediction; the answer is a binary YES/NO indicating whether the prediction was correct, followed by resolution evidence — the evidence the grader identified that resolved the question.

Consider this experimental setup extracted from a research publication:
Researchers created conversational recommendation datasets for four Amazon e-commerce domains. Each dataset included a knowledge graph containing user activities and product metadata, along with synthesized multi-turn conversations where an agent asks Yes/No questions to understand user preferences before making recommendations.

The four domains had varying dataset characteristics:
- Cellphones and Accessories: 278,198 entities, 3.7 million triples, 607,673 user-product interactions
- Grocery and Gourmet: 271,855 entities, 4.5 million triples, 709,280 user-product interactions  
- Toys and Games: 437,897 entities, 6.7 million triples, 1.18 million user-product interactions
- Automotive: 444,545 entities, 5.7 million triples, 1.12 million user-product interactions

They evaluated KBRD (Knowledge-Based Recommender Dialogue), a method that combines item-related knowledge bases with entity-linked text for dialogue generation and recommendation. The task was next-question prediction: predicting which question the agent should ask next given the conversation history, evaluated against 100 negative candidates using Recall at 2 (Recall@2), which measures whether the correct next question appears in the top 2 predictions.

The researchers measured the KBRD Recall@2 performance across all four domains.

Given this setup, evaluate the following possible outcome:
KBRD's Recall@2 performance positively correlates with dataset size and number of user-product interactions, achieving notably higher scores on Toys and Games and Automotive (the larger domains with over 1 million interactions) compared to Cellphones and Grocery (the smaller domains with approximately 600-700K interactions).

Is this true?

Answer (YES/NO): NO